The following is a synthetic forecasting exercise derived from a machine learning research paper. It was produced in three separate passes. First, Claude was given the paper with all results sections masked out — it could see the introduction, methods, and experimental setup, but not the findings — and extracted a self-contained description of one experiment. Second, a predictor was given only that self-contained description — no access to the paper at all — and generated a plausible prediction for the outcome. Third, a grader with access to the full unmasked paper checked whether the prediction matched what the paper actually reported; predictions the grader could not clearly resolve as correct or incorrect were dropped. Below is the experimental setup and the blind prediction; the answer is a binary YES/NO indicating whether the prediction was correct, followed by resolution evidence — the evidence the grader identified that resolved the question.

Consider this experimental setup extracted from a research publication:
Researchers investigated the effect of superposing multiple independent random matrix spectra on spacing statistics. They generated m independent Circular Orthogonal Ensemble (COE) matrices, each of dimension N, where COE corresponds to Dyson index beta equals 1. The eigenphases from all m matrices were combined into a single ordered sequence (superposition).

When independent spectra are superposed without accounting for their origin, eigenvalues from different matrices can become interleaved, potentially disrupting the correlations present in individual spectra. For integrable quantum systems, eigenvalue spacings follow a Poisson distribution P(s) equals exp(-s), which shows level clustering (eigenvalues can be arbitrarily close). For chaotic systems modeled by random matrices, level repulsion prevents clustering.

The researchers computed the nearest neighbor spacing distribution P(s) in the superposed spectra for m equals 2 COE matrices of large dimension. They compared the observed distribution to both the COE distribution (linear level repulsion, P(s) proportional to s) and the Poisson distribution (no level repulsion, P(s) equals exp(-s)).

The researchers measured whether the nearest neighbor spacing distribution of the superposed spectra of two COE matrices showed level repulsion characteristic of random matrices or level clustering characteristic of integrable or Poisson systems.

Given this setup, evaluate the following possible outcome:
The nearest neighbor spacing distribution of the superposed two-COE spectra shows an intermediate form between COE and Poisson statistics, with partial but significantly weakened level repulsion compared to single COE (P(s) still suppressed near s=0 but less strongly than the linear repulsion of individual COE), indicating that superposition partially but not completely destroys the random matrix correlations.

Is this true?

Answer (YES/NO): NO